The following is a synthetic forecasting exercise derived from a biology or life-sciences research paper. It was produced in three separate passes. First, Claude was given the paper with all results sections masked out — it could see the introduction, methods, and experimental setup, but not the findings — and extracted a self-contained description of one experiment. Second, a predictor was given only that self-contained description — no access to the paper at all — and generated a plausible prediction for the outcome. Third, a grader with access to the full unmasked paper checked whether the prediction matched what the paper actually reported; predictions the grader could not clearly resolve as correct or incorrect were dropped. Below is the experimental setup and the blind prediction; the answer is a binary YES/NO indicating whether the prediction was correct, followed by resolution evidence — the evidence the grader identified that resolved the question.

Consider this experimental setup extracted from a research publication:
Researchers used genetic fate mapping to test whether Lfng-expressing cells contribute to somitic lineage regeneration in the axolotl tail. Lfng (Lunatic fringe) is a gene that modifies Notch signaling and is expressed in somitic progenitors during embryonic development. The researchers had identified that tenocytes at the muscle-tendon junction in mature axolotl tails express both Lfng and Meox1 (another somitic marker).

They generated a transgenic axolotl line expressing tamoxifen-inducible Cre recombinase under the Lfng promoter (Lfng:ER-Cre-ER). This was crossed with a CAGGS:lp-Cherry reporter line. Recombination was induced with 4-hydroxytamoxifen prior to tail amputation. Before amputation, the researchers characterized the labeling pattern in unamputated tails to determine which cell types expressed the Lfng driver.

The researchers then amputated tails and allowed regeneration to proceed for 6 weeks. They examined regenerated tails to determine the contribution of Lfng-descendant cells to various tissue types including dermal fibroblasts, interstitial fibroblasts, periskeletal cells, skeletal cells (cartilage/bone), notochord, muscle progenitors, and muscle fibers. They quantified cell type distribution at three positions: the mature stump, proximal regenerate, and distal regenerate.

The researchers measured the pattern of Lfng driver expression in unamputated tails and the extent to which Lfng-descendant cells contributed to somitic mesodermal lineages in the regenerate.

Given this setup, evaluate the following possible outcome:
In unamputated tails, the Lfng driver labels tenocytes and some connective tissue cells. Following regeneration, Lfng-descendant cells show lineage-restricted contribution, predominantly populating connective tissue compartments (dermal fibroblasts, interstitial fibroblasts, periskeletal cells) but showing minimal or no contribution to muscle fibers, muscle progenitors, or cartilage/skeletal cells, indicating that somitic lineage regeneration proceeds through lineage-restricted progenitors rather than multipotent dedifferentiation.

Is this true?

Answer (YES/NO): NO